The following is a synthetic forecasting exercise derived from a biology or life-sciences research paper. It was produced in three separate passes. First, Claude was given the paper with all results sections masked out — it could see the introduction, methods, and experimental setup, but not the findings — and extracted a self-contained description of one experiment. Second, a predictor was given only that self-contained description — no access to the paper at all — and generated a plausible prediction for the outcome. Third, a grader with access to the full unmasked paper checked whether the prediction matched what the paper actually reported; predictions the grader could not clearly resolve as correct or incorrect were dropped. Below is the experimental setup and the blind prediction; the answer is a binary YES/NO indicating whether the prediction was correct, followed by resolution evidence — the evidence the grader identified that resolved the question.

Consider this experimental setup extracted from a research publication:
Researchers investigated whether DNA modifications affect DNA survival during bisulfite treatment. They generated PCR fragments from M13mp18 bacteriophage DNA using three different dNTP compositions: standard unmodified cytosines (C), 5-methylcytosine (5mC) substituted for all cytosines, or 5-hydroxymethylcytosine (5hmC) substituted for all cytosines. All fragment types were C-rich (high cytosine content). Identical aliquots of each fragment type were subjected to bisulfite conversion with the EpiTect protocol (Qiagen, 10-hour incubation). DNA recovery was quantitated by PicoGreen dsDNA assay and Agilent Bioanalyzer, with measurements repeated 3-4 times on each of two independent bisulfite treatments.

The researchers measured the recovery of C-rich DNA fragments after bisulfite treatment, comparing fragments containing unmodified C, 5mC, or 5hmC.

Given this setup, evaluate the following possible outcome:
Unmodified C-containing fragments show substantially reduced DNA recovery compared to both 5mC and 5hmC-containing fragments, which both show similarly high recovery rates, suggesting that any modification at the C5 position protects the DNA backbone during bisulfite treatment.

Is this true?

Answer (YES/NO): YES